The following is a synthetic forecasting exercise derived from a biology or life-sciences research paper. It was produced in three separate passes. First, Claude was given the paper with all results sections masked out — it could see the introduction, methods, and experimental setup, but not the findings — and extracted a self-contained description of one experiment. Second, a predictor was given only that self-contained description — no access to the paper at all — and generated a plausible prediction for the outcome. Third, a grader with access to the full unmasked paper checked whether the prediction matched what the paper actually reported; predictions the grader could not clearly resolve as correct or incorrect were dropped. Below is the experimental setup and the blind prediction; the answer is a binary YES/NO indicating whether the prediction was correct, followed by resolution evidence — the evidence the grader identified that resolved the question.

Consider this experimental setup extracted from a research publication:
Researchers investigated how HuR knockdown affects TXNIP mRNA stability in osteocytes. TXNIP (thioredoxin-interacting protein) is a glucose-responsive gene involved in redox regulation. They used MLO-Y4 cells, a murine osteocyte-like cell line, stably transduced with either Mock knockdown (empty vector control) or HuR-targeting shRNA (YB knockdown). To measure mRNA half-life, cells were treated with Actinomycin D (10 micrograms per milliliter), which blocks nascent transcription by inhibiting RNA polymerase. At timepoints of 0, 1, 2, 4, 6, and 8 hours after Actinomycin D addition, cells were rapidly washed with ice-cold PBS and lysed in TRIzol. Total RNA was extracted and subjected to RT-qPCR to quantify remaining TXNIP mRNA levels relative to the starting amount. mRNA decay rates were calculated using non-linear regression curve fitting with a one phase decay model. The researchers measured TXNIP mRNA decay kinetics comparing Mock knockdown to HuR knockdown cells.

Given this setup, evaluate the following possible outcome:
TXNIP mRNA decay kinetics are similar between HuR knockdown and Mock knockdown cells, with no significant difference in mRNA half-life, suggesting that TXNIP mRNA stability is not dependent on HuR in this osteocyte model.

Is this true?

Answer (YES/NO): NO